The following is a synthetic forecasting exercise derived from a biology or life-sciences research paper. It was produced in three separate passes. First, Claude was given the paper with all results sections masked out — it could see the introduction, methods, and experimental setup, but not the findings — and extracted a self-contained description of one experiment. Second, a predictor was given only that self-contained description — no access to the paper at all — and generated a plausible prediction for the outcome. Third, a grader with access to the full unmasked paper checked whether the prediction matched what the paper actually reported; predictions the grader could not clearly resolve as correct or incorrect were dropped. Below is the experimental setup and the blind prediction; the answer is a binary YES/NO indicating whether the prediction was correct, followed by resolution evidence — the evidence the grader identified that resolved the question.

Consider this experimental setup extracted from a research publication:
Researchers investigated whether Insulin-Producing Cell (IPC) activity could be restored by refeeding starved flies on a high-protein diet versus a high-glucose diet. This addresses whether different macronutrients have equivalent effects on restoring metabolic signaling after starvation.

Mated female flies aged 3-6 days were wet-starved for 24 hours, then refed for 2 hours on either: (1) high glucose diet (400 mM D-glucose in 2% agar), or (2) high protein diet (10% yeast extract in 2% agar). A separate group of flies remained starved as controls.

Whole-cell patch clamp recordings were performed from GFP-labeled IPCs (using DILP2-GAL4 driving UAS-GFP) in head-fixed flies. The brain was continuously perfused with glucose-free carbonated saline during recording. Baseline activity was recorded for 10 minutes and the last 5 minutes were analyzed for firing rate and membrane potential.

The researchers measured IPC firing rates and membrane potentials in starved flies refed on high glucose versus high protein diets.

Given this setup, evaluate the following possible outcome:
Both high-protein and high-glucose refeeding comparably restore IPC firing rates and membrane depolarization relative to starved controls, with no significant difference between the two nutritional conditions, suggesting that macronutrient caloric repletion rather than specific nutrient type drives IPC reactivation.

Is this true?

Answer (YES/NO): NO